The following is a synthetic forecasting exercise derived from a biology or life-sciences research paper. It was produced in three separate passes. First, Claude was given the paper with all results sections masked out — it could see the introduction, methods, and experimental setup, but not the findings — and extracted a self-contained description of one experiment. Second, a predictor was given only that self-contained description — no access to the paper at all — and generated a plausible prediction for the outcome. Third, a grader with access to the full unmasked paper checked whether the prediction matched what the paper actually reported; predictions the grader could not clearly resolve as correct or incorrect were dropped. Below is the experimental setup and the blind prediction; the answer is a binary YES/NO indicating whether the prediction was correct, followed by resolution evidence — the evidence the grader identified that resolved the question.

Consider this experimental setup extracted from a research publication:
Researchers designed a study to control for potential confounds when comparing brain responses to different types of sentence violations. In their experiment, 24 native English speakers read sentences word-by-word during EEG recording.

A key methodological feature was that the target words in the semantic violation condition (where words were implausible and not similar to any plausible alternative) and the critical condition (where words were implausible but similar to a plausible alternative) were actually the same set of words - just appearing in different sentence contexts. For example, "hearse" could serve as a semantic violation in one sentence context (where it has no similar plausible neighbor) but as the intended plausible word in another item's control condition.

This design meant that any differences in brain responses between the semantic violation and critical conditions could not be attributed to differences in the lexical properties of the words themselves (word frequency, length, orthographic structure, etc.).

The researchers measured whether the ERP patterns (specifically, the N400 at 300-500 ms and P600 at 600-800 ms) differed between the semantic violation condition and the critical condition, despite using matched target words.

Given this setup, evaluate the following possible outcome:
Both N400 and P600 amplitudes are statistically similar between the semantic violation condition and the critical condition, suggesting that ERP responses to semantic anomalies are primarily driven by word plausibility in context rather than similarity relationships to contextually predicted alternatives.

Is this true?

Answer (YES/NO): NO